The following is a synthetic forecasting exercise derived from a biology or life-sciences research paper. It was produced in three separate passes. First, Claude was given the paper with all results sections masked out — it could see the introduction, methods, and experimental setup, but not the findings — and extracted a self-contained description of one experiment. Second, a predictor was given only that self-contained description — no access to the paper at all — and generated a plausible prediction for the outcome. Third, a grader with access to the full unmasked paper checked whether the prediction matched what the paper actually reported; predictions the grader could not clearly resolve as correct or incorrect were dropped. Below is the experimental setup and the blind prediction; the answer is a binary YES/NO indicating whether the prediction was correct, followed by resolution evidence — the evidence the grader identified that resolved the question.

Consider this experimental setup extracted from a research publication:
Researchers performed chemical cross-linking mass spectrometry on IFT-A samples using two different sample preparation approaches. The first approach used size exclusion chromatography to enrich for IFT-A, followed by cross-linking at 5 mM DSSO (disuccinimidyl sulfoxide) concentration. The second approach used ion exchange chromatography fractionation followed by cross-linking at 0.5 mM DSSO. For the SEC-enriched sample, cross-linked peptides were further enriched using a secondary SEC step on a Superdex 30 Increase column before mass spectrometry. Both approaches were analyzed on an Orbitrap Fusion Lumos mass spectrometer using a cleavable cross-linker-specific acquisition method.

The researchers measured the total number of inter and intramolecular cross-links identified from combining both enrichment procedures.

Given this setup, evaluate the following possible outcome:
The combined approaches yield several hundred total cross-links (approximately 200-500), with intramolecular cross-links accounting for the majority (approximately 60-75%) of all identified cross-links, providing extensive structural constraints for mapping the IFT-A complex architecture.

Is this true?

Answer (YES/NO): NO